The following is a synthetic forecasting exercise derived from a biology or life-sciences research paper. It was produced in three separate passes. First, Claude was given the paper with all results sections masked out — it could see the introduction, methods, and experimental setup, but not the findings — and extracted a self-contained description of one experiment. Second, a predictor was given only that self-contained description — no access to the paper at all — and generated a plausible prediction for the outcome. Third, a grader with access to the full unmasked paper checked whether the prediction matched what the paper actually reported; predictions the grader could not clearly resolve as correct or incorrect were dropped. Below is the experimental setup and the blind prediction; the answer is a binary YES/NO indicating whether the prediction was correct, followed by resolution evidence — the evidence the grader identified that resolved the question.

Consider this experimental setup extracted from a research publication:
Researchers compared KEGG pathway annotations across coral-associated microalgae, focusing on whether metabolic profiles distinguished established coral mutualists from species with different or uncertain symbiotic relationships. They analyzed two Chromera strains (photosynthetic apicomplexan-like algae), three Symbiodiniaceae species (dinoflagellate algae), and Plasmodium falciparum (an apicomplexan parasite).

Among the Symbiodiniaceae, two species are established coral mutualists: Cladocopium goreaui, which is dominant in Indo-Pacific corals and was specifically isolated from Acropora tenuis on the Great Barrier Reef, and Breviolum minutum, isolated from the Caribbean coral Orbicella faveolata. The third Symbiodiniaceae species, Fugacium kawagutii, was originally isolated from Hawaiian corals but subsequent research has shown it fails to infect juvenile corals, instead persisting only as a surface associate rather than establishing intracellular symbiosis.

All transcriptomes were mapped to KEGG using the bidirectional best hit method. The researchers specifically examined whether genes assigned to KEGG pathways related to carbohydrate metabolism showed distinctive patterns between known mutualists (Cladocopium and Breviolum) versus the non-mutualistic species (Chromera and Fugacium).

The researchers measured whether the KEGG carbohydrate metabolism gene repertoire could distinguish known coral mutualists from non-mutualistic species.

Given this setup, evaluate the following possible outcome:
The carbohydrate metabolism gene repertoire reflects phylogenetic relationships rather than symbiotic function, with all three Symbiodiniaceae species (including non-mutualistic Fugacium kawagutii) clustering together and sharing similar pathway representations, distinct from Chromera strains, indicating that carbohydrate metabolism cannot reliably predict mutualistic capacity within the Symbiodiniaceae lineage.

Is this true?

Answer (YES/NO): NO